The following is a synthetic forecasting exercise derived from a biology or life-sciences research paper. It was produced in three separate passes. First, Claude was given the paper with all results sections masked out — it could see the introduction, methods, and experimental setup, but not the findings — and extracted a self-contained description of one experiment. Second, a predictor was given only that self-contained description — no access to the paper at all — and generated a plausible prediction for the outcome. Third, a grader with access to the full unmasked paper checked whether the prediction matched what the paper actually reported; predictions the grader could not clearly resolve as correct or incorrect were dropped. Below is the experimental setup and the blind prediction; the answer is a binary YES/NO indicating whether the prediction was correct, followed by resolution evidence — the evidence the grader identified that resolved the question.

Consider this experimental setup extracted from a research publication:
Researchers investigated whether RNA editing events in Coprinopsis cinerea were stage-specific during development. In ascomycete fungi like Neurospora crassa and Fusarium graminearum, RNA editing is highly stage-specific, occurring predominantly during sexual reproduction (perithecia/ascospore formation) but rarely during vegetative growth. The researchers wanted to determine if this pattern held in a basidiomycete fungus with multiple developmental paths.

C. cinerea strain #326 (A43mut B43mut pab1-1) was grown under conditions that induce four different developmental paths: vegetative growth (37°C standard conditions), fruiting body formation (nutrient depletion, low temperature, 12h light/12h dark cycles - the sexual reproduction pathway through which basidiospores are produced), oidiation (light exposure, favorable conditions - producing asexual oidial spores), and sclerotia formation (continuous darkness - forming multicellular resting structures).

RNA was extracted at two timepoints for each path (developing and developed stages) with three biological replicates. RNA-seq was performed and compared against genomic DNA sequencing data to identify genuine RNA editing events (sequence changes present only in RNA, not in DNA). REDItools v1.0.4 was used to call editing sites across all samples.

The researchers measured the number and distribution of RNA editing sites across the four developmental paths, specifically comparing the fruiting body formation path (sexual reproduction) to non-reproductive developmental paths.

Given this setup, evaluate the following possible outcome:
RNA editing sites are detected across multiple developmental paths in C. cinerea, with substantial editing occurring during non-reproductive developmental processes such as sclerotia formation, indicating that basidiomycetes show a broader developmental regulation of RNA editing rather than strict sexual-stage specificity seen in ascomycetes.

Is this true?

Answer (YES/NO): YES